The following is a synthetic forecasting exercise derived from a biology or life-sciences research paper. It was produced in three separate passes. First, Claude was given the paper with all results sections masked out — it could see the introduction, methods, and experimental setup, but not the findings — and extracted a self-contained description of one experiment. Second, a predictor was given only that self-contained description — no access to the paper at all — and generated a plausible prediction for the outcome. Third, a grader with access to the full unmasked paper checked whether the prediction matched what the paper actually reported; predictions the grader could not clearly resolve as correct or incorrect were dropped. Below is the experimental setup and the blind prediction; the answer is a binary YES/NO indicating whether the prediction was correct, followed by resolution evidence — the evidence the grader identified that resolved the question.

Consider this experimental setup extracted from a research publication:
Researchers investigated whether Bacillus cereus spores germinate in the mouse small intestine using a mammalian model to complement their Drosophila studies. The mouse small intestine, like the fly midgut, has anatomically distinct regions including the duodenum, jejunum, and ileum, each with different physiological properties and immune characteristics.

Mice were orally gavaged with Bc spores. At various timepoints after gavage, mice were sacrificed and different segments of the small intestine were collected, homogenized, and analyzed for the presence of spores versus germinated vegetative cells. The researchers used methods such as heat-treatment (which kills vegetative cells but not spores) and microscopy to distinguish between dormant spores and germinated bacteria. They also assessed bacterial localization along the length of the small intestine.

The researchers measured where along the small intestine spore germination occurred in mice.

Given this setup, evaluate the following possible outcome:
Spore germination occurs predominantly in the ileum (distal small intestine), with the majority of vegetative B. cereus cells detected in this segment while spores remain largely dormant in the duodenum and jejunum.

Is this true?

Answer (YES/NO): NO